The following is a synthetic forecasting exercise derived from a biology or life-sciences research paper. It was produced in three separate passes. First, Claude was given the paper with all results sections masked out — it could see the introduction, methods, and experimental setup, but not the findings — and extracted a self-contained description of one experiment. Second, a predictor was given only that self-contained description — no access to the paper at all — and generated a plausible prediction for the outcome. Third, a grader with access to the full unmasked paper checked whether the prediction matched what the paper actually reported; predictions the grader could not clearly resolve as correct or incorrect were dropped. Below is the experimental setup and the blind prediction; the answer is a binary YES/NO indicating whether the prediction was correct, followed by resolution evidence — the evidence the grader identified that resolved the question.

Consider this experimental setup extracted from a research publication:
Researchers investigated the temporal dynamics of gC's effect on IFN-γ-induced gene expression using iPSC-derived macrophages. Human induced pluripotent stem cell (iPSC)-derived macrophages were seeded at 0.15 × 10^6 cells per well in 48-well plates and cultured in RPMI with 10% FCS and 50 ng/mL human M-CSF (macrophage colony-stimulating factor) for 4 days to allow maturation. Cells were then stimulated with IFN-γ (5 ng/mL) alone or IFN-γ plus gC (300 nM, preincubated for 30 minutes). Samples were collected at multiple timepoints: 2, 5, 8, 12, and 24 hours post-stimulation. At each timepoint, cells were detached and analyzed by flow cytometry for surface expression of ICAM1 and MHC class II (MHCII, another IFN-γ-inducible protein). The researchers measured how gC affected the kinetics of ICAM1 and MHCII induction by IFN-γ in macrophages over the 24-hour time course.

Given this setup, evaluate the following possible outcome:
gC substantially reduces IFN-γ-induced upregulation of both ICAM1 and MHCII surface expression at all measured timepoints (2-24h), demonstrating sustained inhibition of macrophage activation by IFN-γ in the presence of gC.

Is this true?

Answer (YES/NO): NO